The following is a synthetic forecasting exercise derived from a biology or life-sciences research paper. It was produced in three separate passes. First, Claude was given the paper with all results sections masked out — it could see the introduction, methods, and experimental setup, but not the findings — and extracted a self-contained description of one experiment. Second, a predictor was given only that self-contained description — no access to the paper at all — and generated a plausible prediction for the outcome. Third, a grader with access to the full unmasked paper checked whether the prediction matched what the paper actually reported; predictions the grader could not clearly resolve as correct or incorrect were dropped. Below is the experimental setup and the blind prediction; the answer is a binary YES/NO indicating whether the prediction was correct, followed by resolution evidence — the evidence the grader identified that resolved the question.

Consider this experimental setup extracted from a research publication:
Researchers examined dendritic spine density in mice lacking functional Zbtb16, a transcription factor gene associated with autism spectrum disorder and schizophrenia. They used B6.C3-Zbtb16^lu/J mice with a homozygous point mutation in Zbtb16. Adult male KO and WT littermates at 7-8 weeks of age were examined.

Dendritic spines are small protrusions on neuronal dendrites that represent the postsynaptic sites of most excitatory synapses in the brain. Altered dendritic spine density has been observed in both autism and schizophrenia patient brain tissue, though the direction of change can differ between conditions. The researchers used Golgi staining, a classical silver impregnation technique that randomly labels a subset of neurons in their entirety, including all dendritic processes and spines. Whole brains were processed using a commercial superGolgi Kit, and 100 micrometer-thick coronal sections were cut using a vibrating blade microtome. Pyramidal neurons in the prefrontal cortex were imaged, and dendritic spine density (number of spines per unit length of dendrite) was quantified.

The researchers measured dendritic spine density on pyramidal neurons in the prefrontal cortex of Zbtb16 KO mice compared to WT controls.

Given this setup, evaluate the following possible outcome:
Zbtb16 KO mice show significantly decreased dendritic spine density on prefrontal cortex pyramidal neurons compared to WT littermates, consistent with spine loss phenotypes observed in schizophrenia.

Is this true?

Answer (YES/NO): NO